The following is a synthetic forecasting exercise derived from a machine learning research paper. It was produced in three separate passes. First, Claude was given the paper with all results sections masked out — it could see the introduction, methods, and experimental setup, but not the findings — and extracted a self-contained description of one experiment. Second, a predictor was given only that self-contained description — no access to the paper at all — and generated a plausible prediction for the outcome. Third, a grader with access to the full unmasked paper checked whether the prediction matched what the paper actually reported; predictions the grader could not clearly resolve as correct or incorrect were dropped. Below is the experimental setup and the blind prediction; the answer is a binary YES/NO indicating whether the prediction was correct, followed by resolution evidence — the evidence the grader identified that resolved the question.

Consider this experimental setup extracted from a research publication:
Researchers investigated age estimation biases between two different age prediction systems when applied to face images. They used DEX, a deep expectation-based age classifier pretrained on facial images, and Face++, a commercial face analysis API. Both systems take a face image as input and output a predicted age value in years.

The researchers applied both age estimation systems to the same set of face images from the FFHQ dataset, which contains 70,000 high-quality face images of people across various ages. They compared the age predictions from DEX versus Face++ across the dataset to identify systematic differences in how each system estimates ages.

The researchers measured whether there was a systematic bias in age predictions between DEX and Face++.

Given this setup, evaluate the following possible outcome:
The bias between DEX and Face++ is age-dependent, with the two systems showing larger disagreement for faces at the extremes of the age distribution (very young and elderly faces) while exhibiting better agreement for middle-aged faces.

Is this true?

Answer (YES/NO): NO